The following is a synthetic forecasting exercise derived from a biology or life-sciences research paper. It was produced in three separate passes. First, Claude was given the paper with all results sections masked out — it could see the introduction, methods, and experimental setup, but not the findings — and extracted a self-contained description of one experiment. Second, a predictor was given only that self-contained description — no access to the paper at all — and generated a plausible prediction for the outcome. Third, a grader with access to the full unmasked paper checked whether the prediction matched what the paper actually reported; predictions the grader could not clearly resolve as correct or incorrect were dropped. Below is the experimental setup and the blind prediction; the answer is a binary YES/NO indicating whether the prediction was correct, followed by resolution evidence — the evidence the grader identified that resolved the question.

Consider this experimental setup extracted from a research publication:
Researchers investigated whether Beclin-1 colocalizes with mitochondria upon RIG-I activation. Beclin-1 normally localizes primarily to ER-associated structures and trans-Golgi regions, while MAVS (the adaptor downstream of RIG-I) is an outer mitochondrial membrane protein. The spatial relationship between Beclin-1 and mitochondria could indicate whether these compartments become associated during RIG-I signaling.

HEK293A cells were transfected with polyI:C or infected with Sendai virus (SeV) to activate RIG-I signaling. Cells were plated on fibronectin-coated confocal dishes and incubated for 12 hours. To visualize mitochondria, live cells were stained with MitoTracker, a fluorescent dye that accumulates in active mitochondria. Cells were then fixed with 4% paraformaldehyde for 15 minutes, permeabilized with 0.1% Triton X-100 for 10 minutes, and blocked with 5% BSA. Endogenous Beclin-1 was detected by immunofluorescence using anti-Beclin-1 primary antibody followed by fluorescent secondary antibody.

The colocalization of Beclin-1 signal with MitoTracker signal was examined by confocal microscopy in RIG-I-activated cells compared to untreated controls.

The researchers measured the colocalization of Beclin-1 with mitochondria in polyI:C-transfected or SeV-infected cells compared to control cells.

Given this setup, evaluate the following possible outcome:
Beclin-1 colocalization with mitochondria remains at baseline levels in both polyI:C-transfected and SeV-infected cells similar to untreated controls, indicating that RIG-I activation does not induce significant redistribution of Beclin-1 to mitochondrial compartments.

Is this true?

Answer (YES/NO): NO